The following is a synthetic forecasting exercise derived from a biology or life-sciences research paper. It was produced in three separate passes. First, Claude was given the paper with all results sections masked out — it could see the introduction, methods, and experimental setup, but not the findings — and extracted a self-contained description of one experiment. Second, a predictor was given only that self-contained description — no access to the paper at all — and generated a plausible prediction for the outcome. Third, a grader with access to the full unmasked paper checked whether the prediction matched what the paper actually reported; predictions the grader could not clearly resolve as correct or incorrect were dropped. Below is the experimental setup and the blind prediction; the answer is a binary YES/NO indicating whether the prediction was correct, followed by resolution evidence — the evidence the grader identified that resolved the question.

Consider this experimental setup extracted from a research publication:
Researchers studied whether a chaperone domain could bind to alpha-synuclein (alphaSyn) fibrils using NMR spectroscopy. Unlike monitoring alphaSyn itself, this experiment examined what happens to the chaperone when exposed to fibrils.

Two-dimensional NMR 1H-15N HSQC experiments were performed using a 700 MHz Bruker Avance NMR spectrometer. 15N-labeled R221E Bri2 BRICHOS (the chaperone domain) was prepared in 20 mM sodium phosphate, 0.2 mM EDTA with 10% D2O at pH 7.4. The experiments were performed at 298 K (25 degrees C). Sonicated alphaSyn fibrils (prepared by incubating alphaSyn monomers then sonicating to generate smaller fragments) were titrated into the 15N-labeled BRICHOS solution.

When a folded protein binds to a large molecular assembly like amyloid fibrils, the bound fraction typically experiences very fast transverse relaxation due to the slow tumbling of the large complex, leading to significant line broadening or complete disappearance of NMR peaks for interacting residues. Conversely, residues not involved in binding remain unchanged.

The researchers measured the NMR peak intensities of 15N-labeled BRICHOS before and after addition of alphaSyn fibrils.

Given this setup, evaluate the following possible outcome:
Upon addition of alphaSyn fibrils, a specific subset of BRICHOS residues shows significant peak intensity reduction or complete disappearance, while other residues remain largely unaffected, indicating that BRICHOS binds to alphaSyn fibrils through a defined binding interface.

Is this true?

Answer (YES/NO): NO